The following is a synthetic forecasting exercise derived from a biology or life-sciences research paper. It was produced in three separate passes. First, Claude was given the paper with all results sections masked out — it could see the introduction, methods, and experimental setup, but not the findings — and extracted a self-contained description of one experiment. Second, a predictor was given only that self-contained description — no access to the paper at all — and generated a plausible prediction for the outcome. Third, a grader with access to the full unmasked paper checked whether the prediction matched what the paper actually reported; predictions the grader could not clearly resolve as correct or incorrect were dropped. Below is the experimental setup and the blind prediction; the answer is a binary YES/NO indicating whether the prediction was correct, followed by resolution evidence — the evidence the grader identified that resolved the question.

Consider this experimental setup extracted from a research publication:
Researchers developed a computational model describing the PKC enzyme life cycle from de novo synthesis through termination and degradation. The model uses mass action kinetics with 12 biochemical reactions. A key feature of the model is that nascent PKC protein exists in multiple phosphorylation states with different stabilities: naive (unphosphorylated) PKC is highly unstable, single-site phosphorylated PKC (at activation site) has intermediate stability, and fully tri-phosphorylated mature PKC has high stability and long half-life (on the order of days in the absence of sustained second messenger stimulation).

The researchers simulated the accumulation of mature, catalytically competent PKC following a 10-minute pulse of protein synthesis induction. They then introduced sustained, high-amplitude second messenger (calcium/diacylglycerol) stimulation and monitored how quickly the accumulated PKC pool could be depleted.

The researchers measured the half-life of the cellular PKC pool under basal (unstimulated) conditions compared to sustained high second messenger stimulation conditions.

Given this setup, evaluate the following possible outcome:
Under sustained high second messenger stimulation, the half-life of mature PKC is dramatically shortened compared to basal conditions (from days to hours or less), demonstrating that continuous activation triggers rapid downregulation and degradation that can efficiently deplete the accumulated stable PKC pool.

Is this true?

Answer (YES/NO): YES